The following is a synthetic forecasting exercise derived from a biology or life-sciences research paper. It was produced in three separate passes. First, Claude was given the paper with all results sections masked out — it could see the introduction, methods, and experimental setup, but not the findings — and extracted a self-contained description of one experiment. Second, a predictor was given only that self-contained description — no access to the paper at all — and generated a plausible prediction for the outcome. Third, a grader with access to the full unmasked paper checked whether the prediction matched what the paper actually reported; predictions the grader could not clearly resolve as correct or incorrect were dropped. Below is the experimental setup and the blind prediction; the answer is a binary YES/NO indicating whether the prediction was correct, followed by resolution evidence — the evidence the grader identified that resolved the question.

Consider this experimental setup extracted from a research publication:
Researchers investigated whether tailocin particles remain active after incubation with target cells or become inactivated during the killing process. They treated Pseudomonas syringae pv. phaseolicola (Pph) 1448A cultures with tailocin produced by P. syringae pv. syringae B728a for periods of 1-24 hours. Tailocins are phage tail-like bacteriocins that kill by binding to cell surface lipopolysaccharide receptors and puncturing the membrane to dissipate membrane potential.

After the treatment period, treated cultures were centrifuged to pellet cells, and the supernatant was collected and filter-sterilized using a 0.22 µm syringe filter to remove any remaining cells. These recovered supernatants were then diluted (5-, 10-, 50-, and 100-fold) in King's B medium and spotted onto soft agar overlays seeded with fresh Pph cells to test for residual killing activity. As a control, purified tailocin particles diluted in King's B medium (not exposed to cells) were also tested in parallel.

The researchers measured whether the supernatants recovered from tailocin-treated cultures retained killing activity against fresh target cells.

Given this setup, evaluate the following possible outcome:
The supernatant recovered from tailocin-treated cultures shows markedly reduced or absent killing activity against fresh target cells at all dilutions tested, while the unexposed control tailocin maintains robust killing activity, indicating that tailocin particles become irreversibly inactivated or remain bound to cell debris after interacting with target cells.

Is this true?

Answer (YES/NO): NO